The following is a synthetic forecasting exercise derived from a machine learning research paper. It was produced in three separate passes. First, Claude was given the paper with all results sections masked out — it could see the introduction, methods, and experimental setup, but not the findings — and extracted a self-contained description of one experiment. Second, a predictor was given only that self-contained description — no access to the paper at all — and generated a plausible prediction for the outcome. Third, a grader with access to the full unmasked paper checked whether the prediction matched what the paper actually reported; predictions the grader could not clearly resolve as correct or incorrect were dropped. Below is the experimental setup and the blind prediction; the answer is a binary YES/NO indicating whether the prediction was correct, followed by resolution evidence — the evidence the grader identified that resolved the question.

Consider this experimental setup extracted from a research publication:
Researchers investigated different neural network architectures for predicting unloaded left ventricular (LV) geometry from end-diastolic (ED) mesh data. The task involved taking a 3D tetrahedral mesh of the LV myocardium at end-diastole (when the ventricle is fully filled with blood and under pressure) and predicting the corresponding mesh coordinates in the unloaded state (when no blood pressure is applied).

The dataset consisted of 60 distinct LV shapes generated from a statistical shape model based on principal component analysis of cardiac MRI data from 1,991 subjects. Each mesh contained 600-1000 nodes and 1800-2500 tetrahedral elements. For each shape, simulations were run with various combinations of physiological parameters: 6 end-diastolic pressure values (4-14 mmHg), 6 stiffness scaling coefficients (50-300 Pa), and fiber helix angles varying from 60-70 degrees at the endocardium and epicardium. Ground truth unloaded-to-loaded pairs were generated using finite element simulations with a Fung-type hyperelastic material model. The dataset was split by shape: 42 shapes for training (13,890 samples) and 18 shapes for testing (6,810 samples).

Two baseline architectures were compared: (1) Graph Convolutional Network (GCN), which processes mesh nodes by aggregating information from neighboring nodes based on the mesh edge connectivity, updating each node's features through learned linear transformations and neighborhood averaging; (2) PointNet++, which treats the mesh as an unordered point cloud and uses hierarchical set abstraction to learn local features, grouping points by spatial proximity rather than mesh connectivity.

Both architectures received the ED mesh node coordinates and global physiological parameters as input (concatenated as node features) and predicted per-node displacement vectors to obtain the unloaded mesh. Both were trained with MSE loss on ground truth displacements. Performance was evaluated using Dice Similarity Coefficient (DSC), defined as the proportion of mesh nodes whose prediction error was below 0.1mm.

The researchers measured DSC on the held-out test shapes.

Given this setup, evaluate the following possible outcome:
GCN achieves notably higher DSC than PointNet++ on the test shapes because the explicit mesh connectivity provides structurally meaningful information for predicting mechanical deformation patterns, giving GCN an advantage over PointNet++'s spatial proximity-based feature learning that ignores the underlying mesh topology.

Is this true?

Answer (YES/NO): YES